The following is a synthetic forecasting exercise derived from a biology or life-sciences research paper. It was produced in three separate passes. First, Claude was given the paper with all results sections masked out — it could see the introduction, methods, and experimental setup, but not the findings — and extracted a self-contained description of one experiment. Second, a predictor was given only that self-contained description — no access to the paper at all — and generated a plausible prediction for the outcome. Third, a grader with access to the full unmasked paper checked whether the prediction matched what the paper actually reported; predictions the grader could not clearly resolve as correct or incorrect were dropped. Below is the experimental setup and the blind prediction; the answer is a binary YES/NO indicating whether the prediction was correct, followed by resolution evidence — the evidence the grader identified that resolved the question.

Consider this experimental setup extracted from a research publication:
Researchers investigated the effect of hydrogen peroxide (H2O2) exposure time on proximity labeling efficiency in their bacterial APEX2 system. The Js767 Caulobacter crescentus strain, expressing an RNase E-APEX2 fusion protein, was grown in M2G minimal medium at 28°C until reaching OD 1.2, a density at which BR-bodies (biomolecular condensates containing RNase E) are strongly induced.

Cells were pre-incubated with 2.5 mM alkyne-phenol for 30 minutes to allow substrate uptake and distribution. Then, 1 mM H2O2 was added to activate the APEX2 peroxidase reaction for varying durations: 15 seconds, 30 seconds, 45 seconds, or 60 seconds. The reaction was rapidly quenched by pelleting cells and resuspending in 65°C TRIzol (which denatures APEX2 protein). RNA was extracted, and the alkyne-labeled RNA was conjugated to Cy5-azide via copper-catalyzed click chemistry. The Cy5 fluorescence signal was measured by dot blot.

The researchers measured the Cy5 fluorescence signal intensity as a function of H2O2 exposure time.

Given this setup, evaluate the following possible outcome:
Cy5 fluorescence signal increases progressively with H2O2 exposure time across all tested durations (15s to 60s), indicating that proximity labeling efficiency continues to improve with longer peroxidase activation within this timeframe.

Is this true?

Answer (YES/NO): NO